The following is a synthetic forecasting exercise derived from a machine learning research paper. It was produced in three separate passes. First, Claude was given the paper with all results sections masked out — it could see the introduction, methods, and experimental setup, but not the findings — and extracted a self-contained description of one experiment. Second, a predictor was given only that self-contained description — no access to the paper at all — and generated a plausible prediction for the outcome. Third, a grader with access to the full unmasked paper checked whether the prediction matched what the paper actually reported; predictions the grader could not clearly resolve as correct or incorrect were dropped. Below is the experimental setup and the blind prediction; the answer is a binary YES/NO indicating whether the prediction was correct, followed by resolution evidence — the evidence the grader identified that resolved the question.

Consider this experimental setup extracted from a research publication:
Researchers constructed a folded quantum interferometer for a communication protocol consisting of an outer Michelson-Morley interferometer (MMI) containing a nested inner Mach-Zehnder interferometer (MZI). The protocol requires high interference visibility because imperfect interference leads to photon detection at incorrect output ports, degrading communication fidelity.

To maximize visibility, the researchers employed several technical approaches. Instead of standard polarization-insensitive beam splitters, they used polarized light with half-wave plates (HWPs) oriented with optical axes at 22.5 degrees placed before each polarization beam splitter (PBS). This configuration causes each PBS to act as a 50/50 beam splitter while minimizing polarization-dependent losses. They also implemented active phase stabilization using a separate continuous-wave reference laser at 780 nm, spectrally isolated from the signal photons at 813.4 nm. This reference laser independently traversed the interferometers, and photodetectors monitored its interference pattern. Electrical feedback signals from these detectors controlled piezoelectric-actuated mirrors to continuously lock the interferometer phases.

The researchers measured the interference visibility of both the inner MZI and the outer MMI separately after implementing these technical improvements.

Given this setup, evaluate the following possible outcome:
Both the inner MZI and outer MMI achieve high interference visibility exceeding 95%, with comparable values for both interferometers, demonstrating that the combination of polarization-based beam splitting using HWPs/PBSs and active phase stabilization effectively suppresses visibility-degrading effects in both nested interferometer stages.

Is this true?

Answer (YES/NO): YES